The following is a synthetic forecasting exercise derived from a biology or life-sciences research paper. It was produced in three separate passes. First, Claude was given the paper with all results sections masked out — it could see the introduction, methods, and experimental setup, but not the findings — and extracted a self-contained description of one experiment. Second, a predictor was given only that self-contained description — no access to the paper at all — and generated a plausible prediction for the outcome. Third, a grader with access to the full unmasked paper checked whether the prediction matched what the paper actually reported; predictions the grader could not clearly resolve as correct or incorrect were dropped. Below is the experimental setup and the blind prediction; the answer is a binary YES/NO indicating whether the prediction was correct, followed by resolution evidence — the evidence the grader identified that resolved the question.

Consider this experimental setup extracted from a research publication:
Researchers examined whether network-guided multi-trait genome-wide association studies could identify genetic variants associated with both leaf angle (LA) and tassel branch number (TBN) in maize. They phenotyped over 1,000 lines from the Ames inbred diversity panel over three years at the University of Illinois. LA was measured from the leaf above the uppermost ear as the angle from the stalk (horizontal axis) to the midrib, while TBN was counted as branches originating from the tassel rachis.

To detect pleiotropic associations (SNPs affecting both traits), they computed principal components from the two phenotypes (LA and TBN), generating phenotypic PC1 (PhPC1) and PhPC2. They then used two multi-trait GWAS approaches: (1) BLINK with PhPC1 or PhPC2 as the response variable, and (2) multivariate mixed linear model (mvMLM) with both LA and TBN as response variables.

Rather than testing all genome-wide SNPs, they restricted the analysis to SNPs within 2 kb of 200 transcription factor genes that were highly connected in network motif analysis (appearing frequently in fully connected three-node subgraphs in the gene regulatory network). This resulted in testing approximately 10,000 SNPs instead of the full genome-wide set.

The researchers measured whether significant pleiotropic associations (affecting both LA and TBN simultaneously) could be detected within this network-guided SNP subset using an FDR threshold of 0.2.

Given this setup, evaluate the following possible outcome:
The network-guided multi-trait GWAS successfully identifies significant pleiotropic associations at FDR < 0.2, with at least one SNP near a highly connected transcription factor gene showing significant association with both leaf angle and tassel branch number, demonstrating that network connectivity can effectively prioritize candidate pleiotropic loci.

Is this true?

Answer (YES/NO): YES